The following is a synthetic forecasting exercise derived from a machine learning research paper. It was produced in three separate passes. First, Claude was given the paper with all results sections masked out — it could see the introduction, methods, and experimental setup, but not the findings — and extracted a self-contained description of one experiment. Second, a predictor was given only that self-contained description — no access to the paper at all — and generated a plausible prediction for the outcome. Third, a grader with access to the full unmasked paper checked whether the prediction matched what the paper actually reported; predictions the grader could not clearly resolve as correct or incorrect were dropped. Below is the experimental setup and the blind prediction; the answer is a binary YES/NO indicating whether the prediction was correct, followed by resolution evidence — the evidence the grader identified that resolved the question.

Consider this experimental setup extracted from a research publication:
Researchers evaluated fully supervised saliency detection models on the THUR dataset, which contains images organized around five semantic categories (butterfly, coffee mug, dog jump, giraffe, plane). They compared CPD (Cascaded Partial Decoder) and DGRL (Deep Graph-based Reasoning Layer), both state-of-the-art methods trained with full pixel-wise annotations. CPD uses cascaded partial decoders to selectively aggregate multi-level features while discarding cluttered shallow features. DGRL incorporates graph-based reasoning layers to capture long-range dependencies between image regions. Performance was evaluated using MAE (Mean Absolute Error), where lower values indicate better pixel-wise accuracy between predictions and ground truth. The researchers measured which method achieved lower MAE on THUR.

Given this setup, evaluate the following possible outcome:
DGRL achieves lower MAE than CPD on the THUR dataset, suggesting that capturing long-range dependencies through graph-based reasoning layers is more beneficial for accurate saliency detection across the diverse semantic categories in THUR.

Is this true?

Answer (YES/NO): NO